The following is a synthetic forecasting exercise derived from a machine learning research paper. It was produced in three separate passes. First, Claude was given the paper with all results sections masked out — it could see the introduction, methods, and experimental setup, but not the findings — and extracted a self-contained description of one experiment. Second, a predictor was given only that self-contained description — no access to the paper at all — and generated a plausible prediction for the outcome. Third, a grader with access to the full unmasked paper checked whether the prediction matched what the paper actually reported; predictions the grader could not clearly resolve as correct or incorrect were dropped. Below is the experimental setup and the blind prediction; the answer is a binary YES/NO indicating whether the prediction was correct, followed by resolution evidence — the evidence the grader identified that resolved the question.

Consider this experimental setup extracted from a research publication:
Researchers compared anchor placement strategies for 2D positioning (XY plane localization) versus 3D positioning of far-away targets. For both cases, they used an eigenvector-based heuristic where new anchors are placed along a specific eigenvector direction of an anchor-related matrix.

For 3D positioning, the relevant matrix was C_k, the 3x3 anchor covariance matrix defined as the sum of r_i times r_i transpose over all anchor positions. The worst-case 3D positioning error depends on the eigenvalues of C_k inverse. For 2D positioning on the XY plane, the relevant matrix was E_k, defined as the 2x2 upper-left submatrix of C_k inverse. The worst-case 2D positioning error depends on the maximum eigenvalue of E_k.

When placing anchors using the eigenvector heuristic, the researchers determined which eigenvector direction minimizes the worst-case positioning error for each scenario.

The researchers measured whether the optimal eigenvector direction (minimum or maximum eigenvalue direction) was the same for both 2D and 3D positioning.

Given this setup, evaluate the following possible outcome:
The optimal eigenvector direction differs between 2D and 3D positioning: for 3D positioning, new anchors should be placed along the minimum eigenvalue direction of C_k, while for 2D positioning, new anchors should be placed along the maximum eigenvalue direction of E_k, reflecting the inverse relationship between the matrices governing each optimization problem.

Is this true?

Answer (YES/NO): YES